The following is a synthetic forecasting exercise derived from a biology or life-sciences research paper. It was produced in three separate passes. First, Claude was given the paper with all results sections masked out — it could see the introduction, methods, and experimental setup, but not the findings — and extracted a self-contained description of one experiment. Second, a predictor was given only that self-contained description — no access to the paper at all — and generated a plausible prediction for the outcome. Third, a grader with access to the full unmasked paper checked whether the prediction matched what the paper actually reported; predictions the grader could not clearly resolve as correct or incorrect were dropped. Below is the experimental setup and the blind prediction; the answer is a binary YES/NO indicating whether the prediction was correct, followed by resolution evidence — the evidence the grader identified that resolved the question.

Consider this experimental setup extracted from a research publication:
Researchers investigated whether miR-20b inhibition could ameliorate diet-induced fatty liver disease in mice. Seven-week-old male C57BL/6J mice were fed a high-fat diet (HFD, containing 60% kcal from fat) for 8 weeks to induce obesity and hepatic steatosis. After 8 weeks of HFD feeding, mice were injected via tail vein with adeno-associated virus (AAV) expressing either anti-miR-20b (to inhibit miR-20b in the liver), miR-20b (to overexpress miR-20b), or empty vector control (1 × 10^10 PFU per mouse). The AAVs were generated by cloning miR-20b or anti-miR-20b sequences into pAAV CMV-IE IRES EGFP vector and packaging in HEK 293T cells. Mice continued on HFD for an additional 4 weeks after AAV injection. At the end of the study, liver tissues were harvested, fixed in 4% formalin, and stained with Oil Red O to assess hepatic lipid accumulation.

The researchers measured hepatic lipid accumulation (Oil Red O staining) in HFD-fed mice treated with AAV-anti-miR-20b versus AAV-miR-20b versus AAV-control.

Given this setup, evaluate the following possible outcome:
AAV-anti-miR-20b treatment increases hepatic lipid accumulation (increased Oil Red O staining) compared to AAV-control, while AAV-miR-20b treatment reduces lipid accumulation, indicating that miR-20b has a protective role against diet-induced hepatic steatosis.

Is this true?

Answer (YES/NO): NO